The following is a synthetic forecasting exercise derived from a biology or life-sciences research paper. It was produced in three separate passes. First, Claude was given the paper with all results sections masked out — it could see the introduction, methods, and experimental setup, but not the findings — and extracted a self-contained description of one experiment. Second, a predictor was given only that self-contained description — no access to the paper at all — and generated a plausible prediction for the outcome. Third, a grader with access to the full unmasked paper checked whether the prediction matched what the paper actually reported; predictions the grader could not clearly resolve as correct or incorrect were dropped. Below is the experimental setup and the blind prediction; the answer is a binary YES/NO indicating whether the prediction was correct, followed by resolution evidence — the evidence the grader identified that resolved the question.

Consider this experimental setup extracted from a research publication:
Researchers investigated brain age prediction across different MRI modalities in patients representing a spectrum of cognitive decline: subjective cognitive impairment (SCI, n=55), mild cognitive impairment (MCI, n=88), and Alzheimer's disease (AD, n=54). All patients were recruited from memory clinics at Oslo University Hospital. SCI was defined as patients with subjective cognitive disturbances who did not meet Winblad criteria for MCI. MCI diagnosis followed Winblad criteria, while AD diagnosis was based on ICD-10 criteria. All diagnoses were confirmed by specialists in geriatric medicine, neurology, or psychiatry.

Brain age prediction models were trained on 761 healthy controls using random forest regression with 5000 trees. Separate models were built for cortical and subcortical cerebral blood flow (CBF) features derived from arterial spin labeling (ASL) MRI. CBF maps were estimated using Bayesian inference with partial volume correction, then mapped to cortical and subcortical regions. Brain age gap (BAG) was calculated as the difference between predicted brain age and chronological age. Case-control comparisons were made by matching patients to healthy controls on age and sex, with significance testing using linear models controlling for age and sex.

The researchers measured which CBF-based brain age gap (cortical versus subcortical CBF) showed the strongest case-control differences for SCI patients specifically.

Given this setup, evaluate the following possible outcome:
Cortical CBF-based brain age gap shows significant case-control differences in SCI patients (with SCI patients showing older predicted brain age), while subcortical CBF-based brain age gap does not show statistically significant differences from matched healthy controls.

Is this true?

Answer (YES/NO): NO